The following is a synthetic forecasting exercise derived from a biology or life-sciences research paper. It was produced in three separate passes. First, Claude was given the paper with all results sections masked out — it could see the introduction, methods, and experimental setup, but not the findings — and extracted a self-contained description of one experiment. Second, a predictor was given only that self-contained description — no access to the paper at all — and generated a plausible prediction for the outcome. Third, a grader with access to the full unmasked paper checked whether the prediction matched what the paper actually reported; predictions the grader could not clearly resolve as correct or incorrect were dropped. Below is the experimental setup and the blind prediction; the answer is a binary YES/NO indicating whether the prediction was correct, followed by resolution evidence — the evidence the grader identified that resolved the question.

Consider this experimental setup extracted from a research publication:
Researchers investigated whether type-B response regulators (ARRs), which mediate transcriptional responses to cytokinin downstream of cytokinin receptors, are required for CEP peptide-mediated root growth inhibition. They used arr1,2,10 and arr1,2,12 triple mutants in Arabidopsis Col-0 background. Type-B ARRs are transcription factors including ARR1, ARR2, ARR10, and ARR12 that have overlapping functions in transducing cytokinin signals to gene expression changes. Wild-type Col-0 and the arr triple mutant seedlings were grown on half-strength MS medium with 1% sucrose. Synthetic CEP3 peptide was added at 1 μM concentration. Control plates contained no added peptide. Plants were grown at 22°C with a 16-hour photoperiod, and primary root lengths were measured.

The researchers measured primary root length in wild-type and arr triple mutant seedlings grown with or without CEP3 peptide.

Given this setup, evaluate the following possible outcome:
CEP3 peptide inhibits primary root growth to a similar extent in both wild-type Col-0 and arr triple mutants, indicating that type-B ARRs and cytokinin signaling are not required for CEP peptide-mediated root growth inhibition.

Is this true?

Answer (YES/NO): NO